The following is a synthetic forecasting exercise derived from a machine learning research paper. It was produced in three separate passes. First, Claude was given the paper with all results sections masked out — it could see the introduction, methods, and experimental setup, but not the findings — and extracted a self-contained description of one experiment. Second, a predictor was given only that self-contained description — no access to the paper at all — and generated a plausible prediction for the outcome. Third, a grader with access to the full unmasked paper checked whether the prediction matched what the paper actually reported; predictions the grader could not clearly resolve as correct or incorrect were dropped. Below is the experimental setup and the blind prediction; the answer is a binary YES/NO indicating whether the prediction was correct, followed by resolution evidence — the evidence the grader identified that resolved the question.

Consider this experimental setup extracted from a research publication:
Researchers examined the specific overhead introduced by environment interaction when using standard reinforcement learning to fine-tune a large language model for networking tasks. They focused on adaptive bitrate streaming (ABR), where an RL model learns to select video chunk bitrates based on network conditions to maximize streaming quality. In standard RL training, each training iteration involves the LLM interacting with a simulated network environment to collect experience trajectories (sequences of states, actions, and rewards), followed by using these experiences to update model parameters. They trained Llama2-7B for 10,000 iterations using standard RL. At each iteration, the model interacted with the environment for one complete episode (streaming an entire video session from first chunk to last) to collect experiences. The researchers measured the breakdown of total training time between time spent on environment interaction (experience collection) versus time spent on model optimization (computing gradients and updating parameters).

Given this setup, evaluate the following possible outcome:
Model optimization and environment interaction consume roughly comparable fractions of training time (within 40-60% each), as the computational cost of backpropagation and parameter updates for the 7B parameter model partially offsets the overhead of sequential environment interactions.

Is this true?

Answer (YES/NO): YES